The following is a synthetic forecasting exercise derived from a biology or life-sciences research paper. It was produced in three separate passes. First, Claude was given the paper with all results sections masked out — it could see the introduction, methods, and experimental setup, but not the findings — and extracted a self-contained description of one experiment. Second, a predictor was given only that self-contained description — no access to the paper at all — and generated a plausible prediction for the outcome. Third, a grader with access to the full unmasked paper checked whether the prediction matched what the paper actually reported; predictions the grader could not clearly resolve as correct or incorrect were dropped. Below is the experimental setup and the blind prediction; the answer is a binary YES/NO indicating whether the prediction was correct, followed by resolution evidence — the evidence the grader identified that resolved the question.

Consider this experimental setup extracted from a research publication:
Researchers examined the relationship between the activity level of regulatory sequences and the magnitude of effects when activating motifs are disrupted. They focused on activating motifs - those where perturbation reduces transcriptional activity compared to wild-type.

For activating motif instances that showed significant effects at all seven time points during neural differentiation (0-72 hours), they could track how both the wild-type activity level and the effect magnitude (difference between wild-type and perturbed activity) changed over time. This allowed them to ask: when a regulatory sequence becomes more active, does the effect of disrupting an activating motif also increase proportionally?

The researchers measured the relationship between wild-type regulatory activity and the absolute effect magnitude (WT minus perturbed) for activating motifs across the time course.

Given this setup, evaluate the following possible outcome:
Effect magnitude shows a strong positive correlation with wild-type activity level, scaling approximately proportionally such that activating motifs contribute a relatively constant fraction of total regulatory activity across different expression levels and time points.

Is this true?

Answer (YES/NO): YES